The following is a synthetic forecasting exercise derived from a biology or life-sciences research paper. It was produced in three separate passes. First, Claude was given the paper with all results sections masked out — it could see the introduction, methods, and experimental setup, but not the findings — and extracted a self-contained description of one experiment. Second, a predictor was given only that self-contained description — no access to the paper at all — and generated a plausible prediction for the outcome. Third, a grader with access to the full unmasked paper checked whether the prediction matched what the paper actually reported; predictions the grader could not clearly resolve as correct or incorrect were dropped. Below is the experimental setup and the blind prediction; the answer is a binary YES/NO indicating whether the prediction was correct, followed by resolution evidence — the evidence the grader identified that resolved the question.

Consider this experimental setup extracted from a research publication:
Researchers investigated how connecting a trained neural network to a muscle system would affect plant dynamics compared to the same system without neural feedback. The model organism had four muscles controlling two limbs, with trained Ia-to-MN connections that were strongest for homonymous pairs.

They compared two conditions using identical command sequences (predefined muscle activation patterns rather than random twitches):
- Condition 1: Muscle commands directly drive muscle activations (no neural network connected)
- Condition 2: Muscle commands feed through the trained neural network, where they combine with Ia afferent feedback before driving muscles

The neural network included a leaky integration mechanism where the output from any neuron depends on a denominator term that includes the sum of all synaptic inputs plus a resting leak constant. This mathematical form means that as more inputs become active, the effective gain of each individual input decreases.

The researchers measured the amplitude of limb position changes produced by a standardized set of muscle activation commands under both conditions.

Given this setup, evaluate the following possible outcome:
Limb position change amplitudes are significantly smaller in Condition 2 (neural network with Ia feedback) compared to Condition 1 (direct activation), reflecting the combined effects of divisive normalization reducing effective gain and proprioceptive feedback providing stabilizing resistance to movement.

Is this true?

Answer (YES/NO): NO